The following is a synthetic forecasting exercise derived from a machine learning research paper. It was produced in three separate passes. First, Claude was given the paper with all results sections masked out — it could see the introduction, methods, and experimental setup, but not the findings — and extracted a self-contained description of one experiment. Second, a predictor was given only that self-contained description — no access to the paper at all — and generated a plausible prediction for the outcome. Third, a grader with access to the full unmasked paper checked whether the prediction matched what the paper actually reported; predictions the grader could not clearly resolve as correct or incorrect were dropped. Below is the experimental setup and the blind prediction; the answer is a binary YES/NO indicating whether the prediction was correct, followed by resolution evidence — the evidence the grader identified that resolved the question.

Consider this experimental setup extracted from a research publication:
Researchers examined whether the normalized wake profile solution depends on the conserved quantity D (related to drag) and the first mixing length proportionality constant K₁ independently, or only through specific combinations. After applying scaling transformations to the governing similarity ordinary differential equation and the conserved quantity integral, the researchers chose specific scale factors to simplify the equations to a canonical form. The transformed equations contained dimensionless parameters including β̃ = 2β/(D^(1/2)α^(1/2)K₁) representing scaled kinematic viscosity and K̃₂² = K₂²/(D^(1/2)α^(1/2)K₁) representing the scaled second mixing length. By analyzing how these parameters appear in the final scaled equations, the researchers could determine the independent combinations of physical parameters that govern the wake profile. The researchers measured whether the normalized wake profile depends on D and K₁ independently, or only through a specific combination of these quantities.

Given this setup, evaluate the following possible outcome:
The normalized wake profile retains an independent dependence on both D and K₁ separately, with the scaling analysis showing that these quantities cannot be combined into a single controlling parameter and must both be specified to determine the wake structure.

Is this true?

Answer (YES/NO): NO